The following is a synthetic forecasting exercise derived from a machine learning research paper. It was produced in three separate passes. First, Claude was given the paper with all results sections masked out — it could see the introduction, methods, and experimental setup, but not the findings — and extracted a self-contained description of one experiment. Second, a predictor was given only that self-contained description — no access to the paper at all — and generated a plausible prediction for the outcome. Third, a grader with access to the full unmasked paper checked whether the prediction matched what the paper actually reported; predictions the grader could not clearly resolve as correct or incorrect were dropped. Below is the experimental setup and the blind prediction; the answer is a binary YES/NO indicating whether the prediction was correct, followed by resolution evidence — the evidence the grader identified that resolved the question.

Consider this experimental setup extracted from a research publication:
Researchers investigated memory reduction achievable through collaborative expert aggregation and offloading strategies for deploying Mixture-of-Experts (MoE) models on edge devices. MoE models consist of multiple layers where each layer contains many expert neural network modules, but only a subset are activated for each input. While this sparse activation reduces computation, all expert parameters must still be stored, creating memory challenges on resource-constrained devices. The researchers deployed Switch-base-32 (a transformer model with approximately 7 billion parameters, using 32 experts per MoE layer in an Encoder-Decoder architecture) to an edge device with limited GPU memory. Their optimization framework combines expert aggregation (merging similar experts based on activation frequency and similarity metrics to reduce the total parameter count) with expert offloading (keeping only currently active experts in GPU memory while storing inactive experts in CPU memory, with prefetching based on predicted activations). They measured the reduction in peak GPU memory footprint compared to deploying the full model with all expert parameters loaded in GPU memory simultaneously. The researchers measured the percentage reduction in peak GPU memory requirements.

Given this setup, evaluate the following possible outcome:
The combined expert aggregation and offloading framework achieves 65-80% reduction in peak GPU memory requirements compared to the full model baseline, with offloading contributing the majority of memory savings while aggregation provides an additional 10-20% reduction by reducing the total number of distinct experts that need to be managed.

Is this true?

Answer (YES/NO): NO